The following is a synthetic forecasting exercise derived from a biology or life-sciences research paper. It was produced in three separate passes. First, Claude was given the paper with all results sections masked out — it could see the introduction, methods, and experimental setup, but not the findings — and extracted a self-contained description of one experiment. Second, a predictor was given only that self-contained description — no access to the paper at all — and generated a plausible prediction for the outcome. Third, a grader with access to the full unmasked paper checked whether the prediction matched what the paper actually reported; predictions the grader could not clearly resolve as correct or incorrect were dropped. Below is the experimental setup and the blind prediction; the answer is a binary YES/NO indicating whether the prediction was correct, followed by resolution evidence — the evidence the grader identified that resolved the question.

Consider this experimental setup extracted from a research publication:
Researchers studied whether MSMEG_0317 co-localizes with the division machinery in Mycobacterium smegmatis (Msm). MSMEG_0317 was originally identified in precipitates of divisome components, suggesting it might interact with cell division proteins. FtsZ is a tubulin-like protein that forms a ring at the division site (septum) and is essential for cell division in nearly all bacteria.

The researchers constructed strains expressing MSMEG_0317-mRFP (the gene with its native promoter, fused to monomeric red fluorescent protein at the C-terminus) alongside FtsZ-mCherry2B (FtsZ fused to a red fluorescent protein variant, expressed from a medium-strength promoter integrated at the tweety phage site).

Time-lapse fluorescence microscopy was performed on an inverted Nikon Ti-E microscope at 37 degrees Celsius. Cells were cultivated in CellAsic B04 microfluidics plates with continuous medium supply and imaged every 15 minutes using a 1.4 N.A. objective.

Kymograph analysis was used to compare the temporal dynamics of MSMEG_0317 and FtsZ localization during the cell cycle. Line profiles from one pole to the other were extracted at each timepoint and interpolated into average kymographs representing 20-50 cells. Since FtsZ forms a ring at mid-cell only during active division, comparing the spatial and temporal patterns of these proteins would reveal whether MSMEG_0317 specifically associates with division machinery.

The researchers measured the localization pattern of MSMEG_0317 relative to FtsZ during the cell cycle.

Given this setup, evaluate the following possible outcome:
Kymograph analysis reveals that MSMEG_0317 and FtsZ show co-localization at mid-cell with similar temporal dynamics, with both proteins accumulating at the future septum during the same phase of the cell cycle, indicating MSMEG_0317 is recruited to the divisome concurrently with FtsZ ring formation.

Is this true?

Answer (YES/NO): NO